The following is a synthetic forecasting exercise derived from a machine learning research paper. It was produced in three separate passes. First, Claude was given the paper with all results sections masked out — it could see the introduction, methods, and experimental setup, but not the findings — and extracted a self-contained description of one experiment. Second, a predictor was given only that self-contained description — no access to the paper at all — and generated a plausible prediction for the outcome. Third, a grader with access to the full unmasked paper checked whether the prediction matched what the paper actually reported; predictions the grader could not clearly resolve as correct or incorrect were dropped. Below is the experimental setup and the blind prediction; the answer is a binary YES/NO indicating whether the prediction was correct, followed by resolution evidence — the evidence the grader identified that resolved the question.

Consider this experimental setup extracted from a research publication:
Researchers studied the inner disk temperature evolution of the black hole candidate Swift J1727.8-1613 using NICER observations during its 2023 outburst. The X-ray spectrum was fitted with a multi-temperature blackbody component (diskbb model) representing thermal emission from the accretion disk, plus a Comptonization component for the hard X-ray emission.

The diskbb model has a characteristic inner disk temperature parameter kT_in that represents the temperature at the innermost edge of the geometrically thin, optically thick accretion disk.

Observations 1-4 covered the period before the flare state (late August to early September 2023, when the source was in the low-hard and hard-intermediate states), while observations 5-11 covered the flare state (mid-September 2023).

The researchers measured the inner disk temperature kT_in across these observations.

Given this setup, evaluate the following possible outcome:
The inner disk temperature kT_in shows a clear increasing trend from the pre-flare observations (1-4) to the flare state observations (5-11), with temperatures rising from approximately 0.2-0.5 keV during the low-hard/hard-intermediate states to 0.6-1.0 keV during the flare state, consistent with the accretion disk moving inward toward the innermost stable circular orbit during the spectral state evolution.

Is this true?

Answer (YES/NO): NO